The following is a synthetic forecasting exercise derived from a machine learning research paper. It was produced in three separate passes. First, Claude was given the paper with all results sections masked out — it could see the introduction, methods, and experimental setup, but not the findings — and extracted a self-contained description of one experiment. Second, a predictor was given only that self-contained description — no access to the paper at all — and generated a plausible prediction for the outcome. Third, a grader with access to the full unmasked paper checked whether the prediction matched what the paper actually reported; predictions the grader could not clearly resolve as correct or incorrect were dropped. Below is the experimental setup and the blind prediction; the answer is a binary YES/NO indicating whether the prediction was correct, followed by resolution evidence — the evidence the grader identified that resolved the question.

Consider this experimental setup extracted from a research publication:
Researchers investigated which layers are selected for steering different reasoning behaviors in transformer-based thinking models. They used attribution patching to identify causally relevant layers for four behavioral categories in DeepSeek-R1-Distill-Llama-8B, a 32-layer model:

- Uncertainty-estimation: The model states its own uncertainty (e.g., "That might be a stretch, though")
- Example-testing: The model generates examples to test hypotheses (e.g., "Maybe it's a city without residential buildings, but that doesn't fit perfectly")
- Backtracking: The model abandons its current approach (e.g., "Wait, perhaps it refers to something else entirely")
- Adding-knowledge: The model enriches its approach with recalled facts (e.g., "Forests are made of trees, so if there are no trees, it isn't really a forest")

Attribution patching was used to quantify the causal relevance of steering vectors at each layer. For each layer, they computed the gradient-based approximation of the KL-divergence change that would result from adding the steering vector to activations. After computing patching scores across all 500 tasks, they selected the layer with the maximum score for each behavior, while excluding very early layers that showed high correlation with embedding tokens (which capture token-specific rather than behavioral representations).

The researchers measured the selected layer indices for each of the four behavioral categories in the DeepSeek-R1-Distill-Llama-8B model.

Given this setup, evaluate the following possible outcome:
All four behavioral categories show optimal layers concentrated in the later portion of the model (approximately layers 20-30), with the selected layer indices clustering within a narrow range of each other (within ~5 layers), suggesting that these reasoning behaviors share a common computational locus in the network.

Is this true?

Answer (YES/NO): NO